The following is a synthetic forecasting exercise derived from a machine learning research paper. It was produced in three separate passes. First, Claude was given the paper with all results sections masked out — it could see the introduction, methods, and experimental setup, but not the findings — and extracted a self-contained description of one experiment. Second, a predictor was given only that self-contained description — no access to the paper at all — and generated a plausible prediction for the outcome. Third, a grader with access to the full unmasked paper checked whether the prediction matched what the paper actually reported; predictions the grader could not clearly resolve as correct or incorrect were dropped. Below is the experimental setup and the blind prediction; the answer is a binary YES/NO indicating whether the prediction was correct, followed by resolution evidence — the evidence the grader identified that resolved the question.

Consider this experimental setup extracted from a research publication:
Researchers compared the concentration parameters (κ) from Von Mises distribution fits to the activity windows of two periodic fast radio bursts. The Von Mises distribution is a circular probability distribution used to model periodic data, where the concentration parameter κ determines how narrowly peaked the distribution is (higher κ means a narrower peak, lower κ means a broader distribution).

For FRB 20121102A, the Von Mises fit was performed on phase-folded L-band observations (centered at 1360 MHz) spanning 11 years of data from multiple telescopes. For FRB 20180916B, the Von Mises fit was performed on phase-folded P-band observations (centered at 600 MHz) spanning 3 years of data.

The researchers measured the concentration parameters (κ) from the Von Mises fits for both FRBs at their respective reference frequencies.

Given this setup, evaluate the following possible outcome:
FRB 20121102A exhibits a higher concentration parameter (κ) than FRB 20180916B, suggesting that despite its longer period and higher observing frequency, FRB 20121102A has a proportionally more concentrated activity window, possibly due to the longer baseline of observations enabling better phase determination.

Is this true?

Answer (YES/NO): NO